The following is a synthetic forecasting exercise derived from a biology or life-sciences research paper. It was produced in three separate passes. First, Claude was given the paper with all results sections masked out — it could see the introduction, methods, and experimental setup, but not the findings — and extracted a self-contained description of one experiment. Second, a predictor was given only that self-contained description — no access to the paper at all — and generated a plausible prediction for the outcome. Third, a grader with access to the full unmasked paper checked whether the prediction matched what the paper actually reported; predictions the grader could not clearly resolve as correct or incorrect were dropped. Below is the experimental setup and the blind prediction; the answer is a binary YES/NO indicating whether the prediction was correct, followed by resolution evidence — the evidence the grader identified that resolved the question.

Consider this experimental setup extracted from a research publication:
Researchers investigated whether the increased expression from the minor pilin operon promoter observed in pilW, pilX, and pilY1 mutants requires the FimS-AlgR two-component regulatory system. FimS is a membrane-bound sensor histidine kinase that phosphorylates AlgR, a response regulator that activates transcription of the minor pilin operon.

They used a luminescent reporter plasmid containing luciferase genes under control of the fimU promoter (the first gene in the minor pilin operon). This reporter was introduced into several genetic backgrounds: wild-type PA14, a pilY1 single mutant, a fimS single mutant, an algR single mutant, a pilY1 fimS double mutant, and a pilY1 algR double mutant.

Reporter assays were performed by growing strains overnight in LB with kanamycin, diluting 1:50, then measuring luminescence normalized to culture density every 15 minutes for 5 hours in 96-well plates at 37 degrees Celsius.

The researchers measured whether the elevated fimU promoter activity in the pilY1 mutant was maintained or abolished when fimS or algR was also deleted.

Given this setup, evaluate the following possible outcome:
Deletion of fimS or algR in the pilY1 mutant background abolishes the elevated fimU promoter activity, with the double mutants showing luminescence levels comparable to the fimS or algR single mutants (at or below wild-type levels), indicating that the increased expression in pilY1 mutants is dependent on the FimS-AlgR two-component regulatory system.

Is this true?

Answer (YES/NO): YES